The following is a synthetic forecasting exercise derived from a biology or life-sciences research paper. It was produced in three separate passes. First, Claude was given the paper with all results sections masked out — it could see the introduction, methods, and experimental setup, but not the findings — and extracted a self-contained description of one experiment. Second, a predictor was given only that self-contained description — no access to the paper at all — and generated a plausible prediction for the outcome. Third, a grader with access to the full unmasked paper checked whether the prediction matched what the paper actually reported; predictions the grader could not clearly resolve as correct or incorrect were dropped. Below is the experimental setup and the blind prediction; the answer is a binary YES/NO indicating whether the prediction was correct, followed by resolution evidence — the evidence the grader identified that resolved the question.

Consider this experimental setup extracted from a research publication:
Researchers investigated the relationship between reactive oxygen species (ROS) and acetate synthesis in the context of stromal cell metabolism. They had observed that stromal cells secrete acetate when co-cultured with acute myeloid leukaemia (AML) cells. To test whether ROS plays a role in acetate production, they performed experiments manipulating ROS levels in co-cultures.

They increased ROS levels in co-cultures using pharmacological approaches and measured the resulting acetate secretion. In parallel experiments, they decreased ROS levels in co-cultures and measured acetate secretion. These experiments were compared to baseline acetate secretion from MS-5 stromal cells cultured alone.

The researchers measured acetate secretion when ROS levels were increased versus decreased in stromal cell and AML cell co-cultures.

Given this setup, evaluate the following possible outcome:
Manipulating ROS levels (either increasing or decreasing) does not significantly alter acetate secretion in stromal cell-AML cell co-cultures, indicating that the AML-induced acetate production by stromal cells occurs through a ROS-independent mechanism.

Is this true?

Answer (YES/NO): NO